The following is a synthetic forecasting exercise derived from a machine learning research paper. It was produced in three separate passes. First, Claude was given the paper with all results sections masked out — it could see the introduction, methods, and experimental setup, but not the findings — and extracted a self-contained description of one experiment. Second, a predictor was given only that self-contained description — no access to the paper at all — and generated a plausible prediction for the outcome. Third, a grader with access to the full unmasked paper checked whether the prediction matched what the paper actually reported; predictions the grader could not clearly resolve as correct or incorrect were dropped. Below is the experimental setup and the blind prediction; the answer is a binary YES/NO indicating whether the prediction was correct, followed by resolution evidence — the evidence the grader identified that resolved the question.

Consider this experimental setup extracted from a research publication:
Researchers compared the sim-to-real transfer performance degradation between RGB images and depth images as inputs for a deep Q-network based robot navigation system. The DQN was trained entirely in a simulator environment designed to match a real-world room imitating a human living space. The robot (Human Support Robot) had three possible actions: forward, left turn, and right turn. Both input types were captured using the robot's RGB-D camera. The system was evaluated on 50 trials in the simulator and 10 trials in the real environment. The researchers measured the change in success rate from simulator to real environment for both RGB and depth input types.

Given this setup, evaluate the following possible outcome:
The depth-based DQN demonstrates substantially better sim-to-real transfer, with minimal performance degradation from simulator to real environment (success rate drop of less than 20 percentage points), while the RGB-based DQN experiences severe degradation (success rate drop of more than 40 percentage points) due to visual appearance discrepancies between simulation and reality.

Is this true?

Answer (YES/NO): NO